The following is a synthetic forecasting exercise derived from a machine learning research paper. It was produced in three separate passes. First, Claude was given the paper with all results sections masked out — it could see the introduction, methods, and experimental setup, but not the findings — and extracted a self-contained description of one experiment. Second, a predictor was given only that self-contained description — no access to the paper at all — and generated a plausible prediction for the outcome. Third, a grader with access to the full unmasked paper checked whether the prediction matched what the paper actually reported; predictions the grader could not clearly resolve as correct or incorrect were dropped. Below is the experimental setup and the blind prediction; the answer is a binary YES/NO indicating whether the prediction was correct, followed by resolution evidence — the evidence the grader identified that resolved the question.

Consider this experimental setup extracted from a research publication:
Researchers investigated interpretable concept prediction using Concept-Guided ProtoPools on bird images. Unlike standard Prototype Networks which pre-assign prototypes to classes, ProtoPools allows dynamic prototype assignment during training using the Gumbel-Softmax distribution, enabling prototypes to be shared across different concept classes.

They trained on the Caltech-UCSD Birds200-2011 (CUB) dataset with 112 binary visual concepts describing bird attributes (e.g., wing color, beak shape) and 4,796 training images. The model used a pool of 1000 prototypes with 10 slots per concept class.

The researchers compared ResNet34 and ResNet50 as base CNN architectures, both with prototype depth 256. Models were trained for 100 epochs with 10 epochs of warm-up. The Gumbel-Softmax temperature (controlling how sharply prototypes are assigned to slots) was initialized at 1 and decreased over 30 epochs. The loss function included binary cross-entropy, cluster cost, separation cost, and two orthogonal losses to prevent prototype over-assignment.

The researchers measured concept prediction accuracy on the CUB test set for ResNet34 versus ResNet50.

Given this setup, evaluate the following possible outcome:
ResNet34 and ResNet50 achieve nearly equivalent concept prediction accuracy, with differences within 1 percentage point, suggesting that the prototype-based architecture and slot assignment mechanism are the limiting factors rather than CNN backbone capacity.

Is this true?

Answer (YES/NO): NO